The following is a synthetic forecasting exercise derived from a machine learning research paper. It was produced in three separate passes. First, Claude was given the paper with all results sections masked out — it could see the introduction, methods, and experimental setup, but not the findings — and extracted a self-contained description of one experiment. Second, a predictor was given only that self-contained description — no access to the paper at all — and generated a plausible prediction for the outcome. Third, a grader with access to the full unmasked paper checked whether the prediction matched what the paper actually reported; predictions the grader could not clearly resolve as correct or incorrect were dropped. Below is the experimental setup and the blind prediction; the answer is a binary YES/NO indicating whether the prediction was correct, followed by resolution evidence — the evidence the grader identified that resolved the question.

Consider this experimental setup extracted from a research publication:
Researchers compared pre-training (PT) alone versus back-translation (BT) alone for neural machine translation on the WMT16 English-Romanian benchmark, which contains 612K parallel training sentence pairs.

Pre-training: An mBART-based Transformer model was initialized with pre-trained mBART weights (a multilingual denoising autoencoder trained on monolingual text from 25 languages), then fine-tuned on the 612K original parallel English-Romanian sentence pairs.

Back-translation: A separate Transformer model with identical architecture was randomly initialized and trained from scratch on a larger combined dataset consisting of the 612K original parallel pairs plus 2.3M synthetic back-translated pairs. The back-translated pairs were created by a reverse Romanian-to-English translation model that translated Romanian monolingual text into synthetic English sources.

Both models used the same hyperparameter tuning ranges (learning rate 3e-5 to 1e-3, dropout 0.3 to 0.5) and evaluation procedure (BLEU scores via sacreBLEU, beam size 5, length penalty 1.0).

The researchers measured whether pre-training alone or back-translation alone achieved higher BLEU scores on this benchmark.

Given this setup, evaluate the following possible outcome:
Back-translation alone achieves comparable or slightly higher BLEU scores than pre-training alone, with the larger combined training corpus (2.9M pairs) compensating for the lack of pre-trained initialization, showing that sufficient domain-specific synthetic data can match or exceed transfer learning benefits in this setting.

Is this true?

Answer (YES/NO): YES